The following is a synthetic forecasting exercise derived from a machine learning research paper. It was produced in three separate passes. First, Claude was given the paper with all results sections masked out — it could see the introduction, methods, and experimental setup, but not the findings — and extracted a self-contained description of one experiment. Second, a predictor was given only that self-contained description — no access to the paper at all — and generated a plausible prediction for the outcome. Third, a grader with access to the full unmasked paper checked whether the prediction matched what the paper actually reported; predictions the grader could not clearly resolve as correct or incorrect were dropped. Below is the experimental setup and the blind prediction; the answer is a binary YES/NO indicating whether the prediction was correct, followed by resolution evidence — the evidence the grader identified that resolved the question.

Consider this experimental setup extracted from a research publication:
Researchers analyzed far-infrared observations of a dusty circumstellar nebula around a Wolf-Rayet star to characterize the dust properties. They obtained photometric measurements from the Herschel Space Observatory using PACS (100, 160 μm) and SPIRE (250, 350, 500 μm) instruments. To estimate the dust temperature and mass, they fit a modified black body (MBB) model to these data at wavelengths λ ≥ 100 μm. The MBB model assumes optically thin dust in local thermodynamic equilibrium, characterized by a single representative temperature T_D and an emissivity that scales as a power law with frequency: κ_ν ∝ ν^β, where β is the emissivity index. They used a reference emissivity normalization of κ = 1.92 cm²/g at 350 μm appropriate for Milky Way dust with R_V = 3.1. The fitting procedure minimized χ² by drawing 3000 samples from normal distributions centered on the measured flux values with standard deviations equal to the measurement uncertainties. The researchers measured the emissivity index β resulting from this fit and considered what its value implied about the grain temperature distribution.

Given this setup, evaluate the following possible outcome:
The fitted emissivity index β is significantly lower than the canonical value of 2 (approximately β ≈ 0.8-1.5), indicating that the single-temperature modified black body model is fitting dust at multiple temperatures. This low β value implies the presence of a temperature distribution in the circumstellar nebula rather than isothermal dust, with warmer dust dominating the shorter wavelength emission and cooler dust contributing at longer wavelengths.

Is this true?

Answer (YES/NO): NO